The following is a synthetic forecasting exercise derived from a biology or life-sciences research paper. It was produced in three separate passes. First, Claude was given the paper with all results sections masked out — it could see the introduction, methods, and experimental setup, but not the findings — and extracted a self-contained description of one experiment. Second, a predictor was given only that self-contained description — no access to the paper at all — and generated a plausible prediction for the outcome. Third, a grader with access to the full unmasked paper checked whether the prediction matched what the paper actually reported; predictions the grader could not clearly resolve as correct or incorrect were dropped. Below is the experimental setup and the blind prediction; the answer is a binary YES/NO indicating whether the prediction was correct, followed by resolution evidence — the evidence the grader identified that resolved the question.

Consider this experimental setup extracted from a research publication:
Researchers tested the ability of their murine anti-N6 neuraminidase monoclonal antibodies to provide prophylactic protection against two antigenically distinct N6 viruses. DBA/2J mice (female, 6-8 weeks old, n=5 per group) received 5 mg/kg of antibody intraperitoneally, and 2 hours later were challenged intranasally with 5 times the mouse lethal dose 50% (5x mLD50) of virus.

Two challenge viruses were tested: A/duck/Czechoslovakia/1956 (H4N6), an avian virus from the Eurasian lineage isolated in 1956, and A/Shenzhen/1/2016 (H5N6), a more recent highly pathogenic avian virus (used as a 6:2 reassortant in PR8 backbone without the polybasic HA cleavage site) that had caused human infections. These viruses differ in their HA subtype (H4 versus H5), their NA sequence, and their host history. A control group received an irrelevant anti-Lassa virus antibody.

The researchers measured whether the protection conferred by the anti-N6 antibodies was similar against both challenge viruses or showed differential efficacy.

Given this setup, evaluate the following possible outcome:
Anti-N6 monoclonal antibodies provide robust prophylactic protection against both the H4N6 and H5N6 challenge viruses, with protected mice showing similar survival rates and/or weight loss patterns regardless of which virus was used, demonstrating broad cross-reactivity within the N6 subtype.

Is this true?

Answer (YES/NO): NO